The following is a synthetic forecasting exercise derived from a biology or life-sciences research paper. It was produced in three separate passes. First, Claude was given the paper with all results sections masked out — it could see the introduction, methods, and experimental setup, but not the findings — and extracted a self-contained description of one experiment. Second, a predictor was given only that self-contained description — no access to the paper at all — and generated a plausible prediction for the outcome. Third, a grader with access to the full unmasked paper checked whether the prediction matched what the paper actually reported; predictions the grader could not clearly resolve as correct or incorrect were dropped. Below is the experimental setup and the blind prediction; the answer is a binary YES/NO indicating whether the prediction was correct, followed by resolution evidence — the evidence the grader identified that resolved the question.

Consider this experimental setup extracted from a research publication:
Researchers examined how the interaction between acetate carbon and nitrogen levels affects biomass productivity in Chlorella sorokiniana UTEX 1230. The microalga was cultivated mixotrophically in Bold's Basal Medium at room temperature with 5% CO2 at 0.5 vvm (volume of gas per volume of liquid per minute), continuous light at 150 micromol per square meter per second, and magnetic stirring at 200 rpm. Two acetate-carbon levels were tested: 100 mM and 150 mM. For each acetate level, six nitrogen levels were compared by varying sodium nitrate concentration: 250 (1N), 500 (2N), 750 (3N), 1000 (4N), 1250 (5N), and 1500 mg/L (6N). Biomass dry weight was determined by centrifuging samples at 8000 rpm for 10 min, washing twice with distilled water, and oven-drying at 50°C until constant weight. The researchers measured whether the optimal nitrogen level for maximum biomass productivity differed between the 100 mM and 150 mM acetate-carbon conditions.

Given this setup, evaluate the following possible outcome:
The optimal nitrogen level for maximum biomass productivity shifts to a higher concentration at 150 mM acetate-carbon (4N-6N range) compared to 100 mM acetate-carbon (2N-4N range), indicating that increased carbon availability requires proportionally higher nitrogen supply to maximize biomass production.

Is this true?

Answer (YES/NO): NO